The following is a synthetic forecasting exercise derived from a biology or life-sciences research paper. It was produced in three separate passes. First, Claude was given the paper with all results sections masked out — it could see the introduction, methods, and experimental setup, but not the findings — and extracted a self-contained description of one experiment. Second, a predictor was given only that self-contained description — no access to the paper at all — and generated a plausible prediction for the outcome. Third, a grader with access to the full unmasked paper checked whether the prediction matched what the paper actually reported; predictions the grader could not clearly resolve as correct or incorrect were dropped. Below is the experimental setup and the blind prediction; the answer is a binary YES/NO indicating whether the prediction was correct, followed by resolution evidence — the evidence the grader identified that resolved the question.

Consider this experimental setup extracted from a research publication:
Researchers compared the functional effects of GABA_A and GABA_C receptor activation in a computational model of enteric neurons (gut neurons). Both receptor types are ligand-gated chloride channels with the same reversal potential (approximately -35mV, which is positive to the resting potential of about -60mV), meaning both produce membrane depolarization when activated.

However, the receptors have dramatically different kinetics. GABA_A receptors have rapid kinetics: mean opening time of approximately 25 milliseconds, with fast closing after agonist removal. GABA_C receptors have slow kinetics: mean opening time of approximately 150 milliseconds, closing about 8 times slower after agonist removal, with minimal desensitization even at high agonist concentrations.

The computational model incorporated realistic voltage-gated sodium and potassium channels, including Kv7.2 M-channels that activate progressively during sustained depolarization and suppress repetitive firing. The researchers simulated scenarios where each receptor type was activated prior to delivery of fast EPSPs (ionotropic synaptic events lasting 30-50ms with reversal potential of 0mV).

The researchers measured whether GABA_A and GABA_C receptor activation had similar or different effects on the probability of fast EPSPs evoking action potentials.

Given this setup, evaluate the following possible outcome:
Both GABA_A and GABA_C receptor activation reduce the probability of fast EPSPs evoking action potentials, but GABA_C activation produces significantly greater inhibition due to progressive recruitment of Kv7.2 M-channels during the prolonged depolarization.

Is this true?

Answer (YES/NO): NO